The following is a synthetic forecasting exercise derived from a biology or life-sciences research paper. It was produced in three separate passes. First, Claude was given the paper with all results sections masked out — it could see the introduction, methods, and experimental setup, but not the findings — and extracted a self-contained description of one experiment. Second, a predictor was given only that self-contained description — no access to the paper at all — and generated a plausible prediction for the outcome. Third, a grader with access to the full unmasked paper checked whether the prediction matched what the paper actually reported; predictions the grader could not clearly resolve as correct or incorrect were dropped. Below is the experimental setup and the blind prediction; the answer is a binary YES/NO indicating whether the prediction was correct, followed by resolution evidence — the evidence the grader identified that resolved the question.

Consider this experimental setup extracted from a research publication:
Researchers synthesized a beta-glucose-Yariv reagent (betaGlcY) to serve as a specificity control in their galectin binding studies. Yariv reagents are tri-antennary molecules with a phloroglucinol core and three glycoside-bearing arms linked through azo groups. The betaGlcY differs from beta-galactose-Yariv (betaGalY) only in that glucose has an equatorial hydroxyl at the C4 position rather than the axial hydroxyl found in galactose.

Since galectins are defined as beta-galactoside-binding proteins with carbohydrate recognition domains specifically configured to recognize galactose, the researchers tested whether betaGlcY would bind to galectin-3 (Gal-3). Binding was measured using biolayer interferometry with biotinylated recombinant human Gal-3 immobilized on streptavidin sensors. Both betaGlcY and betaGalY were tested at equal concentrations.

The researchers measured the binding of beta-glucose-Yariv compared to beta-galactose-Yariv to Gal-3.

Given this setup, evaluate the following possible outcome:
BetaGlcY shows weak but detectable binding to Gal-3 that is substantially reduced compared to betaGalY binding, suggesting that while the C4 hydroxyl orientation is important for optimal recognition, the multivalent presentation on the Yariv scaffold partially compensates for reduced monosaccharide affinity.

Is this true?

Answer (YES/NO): NO